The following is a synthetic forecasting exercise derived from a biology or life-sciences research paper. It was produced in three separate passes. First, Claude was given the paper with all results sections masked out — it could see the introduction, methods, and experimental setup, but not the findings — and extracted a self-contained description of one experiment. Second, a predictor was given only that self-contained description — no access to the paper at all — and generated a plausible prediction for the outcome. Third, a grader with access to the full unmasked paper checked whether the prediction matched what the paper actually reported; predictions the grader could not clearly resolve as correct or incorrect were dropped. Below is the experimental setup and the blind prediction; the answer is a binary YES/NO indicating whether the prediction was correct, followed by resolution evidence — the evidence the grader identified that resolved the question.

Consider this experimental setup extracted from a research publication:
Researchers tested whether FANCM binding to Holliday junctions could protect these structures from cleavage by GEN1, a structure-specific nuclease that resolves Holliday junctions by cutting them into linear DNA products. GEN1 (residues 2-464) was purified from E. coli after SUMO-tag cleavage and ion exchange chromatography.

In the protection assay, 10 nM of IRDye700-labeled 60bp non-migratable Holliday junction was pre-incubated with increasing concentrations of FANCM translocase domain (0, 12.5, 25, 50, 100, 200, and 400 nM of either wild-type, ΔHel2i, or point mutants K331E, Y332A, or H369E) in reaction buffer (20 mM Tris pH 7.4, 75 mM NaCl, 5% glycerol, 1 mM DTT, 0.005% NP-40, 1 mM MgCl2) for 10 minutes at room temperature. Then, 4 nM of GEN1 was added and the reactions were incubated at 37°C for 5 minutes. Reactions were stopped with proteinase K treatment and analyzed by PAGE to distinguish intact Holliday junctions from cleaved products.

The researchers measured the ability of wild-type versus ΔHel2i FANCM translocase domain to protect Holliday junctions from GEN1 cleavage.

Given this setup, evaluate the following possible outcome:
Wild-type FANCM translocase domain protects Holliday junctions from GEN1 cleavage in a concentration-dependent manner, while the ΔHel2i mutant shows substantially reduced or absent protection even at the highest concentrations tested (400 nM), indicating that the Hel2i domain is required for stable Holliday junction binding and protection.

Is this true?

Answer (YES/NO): YES